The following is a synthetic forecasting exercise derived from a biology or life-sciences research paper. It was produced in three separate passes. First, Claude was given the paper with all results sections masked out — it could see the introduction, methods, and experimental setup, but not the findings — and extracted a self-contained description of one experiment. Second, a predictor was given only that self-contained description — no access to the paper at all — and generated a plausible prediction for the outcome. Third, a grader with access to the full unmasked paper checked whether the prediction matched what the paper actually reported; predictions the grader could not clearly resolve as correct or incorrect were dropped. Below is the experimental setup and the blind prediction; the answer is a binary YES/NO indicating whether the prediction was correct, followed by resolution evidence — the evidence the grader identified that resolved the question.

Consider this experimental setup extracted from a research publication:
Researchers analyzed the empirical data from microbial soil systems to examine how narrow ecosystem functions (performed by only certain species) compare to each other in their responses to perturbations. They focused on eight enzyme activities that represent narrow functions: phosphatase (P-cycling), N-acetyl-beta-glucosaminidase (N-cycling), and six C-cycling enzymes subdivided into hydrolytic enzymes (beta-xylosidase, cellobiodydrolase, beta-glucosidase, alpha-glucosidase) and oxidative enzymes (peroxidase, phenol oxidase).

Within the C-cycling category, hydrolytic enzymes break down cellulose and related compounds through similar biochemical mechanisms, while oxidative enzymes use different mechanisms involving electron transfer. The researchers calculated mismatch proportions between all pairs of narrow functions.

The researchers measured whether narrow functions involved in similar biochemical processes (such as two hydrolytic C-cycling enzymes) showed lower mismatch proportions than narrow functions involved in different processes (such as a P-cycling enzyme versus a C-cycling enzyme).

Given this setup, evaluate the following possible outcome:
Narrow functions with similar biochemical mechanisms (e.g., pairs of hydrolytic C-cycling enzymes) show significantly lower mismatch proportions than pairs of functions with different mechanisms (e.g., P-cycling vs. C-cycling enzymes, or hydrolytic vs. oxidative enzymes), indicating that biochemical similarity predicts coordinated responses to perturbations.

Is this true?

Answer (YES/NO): YES